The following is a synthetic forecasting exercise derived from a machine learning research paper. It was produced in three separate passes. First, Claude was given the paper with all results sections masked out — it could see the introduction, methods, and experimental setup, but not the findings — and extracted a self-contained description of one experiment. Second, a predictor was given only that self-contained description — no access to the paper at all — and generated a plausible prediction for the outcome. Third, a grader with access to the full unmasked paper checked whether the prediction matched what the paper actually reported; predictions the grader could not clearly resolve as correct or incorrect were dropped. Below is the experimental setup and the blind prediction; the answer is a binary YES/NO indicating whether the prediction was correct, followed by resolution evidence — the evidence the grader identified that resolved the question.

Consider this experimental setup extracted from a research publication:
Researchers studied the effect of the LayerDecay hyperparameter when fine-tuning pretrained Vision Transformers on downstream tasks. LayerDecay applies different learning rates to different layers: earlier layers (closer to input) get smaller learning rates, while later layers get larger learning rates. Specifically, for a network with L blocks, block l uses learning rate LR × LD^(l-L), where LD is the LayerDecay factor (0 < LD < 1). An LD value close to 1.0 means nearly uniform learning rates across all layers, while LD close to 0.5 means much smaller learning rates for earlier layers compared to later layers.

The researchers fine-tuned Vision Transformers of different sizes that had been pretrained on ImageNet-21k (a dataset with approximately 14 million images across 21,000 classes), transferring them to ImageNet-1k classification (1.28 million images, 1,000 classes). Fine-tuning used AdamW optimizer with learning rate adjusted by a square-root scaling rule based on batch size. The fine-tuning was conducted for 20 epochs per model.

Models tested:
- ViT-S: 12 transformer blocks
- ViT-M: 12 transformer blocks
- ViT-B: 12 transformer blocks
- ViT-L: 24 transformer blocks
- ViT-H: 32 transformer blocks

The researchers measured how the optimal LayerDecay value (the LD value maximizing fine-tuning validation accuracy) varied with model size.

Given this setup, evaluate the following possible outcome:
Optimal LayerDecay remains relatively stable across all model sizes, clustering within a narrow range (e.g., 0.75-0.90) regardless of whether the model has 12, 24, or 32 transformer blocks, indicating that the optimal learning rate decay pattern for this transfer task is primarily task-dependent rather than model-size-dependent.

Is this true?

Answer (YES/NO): NO